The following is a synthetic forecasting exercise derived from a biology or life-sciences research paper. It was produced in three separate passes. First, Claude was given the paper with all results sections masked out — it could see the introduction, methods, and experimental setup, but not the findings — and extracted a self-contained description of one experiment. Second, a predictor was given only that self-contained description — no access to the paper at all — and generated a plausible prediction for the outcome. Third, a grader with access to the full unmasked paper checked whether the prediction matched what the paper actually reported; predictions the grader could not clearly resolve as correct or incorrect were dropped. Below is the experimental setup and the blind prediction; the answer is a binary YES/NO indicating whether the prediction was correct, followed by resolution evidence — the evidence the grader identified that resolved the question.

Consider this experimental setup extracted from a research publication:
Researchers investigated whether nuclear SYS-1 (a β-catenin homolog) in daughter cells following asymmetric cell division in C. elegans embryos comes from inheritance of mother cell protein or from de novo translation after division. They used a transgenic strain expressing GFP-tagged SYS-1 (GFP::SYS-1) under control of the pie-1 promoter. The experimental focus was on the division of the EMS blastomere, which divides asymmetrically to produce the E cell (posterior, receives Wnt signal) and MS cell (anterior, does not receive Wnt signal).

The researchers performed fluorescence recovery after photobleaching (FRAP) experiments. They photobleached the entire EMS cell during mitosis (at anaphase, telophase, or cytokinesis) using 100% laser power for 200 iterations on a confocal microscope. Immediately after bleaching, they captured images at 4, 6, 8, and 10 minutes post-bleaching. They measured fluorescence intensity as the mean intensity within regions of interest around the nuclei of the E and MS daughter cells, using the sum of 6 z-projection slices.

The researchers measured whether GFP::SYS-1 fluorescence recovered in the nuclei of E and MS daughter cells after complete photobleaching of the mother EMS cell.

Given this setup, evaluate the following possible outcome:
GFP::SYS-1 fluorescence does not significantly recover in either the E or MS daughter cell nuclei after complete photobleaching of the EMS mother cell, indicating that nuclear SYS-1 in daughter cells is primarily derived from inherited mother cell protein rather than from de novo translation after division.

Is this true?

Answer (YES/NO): NO